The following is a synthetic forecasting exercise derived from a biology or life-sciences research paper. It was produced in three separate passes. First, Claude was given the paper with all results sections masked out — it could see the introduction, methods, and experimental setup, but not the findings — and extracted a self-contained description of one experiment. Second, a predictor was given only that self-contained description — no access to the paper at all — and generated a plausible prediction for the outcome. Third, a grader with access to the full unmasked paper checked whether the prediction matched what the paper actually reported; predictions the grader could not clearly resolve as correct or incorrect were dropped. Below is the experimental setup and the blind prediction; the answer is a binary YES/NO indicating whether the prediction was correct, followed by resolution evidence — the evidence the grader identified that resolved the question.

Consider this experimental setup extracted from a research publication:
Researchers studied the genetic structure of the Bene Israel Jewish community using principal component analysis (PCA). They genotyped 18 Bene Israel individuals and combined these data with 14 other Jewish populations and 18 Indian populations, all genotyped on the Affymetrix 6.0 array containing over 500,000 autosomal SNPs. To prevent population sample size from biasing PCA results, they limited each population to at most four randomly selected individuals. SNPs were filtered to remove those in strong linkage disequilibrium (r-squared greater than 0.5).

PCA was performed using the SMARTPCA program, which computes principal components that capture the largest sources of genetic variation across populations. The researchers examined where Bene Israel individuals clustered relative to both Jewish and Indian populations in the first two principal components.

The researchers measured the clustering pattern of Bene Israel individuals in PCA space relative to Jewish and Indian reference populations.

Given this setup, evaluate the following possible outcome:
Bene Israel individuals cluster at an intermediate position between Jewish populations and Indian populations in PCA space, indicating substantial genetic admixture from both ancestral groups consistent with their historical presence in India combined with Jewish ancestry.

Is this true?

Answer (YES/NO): NO